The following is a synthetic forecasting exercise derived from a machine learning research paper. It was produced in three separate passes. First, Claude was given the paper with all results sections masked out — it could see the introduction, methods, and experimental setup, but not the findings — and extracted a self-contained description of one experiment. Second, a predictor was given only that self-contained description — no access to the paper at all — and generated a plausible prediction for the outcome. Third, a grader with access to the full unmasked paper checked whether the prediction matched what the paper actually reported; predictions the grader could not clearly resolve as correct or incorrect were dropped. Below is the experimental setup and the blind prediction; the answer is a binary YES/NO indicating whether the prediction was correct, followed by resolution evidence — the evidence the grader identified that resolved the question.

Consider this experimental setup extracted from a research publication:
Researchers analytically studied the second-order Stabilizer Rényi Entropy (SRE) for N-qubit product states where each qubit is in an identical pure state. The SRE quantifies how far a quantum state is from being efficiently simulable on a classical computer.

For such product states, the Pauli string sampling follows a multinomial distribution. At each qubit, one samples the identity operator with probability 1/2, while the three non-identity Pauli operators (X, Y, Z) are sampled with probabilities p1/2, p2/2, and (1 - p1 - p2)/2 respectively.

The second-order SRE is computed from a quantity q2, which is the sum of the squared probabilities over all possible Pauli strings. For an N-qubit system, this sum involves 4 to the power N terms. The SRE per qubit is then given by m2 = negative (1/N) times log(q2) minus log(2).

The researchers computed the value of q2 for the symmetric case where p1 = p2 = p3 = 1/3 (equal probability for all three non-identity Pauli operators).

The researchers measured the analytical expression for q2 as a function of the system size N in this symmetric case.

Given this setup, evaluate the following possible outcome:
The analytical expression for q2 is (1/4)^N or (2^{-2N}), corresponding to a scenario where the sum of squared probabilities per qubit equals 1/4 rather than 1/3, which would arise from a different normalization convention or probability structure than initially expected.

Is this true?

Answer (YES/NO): NO